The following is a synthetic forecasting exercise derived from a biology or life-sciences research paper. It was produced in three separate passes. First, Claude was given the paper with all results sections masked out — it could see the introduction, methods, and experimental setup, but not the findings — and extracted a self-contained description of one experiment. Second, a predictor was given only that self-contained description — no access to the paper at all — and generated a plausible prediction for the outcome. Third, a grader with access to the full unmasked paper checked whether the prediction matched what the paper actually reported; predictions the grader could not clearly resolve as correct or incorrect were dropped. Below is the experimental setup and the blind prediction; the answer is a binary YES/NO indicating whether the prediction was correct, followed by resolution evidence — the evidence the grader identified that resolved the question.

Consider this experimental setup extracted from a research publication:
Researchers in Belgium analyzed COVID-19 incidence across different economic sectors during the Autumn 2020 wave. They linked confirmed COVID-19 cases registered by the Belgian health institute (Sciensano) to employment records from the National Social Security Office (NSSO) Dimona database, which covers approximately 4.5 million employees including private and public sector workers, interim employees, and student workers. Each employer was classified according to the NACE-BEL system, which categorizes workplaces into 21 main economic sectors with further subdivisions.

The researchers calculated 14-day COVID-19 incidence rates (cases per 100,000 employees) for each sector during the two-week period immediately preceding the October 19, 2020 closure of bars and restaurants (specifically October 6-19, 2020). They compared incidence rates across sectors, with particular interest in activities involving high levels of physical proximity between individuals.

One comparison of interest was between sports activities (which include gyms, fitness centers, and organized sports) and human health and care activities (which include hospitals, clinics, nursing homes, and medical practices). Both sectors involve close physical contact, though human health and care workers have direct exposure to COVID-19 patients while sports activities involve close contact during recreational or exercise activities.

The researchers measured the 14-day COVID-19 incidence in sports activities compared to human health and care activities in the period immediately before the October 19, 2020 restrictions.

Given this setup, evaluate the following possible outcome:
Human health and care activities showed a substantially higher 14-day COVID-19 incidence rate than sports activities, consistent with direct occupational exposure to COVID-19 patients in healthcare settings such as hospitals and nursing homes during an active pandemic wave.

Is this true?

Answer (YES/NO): NO